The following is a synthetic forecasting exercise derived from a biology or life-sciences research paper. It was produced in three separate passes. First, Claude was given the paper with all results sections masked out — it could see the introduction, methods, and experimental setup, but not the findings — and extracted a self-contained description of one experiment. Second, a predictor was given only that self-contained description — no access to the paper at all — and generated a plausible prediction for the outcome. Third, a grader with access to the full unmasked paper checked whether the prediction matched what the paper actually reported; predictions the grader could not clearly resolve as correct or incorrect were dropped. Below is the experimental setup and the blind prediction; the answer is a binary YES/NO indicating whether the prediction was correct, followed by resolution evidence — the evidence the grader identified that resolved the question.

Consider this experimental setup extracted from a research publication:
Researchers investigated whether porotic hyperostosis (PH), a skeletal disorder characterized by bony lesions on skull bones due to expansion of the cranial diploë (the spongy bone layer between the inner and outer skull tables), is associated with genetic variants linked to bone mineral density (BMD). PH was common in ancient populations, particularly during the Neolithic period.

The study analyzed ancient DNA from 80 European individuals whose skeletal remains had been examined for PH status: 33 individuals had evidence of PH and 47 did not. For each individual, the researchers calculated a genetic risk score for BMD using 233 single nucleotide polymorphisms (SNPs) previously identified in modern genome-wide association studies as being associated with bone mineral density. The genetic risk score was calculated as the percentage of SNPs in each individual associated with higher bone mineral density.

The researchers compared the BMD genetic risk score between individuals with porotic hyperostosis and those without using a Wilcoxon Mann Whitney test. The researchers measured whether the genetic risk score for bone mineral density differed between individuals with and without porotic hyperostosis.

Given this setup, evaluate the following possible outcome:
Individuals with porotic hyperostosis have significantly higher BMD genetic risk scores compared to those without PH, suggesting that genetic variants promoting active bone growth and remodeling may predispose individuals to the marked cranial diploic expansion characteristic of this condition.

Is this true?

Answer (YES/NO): NO